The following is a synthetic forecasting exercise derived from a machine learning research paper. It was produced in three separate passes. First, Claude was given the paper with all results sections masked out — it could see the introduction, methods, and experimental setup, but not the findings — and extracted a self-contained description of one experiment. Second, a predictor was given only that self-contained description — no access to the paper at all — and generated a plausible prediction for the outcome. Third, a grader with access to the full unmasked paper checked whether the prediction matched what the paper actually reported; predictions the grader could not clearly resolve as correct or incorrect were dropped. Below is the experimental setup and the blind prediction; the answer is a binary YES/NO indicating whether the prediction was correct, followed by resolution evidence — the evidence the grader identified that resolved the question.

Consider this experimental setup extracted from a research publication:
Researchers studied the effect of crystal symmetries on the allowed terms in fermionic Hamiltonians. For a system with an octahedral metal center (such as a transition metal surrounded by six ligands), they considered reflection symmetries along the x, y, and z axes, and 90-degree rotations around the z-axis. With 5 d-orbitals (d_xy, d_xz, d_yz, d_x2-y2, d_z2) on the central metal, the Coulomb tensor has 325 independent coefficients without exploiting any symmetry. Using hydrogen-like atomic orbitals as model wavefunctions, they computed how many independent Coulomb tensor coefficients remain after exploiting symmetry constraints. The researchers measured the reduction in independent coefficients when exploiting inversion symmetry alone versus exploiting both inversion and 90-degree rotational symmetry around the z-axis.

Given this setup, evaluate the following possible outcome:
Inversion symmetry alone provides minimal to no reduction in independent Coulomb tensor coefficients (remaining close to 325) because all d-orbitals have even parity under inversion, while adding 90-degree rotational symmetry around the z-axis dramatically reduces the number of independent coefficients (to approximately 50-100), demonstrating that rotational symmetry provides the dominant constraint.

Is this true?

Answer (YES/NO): NO